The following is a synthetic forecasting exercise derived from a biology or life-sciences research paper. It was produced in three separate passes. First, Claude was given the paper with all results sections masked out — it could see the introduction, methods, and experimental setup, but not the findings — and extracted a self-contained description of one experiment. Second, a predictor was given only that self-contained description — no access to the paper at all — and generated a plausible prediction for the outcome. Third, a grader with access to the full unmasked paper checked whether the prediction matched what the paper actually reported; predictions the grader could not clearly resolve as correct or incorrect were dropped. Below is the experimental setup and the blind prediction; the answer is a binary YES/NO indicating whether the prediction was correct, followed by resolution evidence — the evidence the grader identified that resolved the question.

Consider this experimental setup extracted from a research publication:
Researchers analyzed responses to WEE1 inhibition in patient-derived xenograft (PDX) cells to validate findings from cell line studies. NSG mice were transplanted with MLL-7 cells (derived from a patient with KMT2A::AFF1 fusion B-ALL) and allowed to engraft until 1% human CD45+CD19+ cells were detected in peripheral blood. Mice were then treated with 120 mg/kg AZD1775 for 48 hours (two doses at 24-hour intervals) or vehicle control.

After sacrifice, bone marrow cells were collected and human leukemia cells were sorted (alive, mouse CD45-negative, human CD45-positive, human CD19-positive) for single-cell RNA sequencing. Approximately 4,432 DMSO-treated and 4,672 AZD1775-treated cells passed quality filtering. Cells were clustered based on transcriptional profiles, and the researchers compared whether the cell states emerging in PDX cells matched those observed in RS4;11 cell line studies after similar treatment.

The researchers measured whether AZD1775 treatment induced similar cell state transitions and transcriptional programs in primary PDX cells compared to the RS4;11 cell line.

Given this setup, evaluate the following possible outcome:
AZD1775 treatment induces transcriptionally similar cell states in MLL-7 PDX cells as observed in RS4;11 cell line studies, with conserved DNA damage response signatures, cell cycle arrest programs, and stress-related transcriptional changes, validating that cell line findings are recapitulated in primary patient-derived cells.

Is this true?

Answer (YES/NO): NO